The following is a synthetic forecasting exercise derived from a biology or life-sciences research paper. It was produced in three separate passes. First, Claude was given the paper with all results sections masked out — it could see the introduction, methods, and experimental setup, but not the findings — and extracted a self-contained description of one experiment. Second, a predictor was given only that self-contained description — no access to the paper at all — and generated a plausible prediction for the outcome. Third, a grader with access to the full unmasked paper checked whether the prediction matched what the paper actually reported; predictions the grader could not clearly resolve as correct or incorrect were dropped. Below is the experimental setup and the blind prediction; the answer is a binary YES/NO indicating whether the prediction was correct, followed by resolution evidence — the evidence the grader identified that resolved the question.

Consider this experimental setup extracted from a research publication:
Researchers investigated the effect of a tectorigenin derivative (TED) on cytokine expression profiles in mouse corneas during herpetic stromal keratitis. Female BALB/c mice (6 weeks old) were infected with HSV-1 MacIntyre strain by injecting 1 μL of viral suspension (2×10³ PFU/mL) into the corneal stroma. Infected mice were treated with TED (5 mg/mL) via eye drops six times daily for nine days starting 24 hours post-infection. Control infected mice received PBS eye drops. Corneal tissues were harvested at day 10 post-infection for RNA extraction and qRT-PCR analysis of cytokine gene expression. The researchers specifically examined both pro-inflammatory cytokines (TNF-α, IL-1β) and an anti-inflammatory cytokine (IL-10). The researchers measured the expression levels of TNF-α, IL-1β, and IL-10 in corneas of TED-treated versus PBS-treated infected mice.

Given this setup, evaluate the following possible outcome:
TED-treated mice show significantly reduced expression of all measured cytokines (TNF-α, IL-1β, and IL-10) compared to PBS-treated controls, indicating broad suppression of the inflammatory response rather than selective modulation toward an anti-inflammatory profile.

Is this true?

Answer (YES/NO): NO